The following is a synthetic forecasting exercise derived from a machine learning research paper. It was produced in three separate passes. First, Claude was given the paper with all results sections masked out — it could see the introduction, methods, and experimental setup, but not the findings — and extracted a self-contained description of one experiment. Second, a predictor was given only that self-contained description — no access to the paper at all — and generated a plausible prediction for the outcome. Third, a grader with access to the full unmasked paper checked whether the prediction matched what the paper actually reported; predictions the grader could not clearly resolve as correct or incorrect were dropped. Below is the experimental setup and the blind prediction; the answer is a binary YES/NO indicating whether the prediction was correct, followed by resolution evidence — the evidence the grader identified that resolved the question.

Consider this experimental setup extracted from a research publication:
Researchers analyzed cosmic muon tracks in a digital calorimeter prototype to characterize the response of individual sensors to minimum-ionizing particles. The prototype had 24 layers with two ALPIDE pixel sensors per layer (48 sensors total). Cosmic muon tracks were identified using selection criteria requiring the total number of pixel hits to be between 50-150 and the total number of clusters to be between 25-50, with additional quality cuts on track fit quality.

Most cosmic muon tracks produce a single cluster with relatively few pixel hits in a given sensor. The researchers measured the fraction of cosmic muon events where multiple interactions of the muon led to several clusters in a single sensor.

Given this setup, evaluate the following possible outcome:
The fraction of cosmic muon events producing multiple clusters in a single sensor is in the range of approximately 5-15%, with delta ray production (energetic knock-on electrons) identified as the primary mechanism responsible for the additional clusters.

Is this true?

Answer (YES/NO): NO